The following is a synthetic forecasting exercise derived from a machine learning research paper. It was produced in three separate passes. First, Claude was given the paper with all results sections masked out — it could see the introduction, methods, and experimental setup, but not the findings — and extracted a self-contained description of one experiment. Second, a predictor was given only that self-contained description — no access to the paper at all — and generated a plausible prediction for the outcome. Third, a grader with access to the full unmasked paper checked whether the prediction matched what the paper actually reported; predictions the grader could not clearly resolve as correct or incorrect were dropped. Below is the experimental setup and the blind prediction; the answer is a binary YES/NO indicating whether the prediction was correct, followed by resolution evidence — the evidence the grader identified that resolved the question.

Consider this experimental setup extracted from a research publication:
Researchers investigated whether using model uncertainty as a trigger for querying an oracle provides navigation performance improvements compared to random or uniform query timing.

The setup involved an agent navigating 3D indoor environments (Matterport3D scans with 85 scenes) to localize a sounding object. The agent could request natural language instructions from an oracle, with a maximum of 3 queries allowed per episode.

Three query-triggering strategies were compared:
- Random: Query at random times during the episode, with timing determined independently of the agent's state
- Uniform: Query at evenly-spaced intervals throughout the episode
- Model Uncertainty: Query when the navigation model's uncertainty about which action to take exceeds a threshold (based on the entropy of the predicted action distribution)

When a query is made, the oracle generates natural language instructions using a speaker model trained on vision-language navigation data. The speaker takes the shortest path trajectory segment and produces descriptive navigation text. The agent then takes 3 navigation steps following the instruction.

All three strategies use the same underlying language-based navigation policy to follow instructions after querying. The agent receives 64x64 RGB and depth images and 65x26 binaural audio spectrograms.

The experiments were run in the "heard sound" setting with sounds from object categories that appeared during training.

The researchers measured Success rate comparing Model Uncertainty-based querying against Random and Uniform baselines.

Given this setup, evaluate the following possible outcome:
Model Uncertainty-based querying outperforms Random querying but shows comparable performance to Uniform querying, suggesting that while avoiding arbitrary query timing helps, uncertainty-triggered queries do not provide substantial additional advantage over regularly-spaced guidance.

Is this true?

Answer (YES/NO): NO